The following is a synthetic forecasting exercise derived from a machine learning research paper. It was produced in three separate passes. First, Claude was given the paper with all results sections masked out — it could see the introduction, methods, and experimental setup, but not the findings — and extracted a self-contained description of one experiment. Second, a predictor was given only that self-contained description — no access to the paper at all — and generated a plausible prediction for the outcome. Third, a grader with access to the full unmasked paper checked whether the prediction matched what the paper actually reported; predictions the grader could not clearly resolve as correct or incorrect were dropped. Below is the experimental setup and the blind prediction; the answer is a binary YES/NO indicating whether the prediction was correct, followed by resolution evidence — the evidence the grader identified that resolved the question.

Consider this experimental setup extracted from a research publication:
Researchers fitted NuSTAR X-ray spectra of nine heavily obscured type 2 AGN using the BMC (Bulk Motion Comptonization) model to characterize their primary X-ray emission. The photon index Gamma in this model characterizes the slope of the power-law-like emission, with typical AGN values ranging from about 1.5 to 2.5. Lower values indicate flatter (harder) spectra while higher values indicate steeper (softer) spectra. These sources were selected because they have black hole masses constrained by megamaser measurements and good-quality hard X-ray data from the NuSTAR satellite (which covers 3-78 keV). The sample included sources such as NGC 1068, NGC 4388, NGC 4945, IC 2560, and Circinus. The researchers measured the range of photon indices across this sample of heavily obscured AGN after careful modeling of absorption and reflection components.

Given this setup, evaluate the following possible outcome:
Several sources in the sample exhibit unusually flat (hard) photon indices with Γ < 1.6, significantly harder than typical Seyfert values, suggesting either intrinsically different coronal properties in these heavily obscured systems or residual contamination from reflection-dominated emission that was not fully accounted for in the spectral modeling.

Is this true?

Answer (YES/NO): NO